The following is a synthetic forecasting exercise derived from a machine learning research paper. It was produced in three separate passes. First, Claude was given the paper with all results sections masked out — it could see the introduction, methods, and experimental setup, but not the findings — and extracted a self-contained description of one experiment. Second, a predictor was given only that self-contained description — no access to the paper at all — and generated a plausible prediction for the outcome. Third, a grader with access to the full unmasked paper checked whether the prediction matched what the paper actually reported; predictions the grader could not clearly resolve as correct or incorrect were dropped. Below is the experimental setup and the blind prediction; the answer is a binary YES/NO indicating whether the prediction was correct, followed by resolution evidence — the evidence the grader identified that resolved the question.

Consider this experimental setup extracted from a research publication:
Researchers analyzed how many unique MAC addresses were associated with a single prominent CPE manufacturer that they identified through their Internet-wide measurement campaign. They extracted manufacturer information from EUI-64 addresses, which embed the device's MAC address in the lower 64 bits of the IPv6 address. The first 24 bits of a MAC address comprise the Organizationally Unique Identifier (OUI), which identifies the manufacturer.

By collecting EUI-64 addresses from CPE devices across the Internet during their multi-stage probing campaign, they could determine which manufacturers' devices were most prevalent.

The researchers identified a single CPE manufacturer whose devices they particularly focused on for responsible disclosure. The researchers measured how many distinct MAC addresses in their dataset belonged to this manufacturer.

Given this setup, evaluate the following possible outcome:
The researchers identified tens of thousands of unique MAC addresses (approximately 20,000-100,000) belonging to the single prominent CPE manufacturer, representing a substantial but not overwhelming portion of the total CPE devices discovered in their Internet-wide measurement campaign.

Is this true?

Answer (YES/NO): NO